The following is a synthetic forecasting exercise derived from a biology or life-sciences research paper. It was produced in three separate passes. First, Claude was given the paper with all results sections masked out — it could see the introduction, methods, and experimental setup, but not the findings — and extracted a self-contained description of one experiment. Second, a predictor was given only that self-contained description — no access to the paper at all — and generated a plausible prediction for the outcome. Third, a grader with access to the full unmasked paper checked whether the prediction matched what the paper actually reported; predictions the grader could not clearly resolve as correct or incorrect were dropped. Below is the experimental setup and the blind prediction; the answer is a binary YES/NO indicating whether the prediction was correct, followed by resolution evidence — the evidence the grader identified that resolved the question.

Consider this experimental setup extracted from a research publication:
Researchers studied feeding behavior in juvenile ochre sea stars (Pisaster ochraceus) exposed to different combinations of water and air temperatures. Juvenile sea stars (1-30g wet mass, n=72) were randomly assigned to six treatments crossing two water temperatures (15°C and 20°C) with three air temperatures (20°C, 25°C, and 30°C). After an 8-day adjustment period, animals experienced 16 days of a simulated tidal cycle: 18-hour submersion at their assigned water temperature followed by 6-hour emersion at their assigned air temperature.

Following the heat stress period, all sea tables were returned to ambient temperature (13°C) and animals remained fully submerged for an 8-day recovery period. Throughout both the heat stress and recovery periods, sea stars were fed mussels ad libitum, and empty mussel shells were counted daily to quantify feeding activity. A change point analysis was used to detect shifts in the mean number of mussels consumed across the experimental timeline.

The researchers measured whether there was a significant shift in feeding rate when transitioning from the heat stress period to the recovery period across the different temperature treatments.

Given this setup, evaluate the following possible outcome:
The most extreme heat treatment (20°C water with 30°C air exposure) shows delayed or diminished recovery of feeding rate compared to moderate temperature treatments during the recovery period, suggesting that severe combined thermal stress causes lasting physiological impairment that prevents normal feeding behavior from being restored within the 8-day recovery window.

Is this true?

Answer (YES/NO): NO